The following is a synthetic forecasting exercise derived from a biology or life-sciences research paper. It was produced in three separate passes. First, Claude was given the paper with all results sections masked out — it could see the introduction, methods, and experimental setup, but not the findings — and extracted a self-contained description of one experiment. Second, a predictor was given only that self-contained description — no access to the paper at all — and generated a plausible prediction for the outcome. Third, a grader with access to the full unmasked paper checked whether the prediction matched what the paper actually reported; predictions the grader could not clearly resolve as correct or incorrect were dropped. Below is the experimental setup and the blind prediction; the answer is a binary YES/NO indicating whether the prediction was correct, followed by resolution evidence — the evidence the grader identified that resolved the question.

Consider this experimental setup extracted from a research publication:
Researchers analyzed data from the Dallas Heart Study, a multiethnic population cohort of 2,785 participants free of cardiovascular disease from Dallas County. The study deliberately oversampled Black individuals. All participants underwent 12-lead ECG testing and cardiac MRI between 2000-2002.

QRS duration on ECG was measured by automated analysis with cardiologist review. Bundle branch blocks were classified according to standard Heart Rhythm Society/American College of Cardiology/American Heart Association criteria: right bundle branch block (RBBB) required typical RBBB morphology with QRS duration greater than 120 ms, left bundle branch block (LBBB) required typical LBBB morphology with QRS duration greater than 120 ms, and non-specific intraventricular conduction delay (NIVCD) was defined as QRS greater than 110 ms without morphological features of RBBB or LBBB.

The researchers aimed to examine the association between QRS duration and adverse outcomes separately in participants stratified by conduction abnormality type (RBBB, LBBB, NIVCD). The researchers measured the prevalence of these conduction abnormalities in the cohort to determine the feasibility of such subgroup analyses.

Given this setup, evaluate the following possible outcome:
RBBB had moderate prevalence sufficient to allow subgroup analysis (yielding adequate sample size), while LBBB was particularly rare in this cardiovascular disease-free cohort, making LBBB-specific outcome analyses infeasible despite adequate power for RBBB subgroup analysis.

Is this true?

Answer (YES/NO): NO